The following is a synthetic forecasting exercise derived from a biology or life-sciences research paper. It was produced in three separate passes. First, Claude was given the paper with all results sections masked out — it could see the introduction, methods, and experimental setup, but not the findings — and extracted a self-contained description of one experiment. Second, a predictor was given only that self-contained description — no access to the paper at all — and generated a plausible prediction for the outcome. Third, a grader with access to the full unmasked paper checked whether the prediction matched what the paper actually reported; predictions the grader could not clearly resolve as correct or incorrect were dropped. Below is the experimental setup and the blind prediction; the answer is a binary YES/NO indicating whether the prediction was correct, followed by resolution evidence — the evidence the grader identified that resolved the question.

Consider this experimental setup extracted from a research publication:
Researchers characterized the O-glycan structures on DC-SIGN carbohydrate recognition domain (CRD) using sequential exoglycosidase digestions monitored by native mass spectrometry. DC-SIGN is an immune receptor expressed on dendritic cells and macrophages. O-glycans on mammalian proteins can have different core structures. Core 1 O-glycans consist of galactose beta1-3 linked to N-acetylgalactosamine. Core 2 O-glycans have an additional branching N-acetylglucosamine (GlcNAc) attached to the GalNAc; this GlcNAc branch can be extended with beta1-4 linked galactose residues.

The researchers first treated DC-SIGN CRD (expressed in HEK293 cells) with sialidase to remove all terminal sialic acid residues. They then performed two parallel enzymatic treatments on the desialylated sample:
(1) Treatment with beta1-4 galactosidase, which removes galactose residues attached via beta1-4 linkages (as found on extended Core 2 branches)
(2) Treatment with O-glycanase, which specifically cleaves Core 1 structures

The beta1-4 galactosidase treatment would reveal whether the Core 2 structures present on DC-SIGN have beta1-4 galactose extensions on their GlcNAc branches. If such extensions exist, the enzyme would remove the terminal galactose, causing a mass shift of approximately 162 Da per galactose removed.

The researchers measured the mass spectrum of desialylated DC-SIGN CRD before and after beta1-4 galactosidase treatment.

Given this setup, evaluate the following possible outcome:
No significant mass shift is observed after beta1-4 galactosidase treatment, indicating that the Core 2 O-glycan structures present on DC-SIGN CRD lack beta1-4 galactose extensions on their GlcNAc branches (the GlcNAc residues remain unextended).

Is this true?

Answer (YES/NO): NO